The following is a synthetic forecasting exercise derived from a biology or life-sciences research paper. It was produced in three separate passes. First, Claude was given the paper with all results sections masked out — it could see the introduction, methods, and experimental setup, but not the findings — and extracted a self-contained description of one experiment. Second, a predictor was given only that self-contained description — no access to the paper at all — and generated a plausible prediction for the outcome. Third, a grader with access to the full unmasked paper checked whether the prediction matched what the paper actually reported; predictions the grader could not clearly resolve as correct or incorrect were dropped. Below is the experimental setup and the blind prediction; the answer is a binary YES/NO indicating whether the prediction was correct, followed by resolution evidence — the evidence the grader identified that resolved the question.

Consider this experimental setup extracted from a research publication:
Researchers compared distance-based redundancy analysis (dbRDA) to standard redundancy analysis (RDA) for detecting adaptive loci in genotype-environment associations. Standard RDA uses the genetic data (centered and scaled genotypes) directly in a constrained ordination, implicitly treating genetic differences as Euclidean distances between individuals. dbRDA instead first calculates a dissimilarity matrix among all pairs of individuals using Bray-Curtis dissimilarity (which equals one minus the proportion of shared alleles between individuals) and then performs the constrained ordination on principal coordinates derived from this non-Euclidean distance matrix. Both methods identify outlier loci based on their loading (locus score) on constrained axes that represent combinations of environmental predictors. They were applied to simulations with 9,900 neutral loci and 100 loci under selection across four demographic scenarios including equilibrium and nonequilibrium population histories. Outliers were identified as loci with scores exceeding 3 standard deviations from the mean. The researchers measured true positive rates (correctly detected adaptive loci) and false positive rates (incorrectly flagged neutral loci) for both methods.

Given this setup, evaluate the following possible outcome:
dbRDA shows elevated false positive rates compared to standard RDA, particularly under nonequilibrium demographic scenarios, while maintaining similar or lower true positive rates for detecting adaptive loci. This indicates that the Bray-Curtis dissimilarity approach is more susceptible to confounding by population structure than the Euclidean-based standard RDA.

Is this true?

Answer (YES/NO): NO